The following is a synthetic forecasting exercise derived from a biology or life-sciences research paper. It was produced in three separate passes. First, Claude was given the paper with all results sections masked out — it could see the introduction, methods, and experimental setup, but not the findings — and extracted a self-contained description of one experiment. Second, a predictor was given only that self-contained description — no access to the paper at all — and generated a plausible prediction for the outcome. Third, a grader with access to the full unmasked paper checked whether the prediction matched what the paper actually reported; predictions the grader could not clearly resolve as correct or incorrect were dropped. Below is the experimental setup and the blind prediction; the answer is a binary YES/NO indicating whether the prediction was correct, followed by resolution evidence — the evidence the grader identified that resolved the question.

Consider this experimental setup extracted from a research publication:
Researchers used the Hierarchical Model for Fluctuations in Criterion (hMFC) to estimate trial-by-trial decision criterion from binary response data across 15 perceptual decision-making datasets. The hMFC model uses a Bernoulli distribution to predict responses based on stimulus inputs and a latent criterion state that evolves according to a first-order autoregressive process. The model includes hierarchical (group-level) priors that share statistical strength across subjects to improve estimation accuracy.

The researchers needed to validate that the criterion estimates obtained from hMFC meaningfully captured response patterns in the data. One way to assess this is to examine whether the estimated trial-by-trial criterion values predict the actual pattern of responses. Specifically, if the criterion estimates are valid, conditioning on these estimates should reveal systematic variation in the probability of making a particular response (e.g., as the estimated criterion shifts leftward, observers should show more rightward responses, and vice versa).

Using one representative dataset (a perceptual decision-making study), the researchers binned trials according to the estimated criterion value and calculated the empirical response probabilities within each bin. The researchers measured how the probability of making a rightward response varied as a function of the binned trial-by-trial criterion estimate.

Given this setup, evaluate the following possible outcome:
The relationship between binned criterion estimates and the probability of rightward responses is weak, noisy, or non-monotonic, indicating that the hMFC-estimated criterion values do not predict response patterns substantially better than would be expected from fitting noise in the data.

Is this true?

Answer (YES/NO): NO